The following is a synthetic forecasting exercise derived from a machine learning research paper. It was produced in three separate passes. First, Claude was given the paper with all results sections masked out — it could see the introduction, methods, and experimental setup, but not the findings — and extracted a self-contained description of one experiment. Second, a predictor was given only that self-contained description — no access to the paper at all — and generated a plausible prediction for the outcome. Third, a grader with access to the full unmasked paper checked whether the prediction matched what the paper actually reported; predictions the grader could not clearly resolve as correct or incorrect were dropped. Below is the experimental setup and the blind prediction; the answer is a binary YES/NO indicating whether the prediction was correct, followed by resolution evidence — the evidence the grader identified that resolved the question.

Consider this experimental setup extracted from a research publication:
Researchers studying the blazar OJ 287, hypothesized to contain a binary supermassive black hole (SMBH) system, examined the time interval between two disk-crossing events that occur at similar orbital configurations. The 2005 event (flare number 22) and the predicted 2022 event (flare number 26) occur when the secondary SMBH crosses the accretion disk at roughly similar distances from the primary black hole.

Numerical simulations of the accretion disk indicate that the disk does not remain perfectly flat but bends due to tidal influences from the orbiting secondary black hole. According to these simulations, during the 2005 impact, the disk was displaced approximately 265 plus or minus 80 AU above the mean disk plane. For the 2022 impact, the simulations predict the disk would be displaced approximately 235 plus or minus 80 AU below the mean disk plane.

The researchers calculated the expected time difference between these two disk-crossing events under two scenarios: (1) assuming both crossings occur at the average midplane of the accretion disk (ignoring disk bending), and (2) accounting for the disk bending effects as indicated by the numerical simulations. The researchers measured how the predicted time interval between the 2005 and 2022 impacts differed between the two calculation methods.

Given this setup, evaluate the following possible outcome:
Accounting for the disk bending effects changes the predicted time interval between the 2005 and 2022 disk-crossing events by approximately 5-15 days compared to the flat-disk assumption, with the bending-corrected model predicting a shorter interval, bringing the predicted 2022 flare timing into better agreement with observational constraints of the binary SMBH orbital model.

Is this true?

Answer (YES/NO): NO